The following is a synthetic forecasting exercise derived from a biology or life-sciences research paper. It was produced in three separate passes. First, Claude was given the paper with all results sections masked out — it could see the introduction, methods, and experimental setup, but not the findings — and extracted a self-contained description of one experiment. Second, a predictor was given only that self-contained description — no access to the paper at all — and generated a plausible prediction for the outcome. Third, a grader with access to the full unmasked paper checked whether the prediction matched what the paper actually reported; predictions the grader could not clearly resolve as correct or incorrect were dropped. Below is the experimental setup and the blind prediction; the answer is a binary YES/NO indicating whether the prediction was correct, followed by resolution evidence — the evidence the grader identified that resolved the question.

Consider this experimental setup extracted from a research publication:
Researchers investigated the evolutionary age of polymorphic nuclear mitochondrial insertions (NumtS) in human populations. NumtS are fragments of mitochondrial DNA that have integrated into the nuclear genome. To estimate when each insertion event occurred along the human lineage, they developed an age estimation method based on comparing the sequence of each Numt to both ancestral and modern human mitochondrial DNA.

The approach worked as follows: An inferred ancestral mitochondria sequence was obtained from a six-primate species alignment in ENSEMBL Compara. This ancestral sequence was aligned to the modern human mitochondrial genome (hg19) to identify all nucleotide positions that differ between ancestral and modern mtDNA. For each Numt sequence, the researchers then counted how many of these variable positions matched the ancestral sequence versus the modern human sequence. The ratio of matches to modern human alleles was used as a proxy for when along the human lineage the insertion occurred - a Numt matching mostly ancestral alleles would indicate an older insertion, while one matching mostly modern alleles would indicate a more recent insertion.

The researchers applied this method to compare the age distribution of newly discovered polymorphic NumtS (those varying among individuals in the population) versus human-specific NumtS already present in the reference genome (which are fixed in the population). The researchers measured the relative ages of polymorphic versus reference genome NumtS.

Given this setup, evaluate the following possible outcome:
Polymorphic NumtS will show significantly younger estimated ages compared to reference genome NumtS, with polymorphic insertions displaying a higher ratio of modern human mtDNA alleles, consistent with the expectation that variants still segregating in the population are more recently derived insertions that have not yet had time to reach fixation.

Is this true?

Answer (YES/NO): YES